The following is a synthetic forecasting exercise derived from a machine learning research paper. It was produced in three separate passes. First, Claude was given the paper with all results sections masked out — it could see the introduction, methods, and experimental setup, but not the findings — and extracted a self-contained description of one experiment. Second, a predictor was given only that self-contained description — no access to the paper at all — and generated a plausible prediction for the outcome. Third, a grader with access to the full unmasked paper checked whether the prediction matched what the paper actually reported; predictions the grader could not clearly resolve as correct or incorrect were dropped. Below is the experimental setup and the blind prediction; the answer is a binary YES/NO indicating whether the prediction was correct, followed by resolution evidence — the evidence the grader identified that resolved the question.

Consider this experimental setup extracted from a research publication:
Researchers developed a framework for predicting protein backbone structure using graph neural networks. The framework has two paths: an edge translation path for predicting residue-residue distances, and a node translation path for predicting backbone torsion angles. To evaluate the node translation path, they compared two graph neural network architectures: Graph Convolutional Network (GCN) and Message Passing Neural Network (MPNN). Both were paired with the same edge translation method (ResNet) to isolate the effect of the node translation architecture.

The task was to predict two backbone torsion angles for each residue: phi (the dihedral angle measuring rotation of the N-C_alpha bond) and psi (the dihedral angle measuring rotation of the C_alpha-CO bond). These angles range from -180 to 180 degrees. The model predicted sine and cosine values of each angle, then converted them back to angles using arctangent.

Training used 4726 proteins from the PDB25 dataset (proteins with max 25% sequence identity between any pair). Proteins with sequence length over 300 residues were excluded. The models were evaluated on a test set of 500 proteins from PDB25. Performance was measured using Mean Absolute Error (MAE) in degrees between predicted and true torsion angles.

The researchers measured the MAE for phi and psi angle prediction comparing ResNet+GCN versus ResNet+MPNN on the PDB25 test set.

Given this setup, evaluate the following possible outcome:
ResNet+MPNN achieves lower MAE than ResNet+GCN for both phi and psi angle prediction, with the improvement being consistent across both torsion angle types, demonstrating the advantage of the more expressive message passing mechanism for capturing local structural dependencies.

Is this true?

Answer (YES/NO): YES